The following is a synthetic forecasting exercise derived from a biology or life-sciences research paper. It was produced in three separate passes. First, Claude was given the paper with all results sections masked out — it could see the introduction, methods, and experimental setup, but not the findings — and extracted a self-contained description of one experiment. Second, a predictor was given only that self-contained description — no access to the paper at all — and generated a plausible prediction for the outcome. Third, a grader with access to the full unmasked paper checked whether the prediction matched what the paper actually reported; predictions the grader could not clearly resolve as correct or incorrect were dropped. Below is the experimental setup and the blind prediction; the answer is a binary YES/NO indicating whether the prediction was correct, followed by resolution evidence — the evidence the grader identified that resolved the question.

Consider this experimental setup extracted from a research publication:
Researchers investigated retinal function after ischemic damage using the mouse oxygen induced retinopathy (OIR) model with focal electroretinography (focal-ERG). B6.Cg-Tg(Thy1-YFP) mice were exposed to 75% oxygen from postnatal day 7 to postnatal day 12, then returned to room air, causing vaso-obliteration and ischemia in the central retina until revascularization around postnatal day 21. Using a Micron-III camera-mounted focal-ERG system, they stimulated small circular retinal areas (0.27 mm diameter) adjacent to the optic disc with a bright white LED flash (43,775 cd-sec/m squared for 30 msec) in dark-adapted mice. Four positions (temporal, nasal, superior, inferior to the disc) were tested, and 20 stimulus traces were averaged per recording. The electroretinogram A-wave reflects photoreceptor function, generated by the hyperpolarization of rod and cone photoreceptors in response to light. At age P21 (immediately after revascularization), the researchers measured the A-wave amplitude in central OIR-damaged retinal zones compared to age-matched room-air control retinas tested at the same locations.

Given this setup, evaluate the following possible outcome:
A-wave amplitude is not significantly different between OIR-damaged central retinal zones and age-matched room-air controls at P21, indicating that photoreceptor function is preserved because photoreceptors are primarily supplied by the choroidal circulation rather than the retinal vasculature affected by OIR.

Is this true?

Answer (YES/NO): YES